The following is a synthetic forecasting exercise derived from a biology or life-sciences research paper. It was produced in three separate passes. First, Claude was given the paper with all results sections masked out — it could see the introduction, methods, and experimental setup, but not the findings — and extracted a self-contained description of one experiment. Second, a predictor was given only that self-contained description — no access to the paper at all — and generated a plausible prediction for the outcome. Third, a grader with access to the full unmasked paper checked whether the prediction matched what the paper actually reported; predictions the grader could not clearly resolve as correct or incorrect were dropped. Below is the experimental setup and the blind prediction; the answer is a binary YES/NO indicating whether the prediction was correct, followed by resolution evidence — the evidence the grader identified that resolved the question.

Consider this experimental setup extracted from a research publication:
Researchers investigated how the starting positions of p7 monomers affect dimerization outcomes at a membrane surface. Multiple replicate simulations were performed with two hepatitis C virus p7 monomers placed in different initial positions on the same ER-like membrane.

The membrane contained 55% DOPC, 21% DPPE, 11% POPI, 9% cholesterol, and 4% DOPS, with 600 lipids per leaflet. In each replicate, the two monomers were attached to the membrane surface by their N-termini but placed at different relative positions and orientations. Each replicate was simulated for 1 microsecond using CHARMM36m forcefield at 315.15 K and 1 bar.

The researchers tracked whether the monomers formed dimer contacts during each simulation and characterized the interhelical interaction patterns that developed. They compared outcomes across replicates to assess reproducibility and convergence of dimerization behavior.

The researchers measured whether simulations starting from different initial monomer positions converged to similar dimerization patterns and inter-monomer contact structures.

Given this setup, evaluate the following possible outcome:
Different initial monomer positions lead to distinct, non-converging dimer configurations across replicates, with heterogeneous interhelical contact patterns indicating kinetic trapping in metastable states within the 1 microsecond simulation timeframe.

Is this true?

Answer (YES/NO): YES